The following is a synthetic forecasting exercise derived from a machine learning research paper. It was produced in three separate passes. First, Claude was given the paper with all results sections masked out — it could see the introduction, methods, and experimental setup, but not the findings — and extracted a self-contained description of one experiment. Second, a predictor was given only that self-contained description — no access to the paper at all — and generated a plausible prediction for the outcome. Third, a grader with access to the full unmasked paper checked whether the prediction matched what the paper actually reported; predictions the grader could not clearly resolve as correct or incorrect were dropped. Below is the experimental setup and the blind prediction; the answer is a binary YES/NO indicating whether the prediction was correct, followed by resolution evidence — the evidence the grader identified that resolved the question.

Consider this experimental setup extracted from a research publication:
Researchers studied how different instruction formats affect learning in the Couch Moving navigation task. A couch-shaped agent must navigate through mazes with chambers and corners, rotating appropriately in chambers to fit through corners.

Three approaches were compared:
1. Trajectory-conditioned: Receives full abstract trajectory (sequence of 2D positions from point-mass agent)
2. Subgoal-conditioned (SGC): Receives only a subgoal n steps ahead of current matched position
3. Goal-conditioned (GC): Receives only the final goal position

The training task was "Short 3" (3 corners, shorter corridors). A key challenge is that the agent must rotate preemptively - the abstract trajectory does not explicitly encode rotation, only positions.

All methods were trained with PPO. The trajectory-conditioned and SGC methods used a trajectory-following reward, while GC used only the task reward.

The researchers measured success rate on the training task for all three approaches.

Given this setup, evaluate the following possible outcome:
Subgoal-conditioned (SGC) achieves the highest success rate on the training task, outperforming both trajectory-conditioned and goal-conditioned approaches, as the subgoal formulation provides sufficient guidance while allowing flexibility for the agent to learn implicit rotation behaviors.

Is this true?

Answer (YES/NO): NO